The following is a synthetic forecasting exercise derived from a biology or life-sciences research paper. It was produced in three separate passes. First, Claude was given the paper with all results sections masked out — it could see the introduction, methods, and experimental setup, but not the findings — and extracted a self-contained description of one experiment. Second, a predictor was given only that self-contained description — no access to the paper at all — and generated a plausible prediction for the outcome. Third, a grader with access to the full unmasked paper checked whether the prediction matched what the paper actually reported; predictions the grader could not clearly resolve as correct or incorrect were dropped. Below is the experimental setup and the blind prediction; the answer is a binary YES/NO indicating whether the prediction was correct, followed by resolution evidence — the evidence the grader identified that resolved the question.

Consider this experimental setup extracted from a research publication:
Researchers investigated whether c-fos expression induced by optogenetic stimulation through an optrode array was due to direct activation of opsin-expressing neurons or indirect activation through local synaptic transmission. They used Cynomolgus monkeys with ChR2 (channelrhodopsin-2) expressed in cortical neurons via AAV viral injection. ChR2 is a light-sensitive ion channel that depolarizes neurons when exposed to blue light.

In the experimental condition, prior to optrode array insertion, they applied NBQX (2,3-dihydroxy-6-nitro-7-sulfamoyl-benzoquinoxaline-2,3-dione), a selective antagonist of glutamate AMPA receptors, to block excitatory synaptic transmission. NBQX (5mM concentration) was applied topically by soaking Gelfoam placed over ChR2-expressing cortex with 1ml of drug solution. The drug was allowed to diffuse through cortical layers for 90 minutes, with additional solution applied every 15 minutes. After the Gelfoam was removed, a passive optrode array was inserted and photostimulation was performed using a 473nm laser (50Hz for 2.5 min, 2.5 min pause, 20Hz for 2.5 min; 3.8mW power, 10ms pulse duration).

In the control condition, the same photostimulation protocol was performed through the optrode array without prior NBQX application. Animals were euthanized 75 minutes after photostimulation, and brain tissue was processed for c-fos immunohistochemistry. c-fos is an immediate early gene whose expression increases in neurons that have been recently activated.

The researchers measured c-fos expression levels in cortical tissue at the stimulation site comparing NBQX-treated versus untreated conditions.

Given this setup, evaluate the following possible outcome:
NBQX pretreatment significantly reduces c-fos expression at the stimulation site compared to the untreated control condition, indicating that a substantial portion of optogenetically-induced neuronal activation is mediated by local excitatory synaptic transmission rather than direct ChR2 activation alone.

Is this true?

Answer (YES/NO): YES